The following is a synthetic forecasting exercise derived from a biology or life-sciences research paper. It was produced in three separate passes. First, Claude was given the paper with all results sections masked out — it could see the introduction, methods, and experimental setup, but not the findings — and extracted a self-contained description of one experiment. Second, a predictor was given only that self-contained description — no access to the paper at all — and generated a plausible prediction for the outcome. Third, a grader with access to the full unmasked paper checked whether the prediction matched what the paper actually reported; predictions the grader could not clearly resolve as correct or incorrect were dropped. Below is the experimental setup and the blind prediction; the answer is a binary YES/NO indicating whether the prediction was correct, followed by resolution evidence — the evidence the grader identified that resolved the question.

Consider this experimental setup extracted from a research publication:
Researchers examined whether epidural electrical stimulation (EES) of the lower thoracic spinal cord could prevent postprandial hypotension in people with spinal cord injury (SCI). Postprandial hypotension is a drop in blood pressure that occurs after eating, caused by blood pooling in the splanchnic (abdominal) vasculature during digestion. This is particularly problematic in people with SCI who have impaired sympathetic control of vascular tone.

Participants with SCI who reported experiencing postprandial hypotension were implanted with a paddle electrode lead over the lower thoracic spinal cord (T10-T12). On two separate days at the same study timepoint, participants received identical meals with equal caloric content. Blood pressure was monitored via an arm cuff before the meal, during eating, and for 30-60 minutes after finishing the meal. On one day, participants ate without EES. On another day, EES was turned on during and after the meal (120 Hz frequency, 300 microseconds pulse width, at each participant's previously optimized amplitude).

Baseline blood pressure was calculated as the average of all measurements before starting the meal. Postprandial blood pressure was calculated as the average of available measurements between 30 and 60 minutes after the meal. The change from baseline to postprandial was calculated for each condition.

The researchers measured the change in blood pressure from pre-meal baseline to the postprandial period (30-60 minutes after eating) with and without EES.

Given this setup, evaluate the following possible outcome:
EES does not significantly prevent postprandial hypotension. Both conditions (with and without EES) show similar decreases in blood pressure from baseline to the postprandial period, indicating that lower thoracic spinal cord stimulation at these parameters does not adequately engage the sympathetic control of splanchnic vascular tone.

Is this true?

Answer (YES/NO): NO